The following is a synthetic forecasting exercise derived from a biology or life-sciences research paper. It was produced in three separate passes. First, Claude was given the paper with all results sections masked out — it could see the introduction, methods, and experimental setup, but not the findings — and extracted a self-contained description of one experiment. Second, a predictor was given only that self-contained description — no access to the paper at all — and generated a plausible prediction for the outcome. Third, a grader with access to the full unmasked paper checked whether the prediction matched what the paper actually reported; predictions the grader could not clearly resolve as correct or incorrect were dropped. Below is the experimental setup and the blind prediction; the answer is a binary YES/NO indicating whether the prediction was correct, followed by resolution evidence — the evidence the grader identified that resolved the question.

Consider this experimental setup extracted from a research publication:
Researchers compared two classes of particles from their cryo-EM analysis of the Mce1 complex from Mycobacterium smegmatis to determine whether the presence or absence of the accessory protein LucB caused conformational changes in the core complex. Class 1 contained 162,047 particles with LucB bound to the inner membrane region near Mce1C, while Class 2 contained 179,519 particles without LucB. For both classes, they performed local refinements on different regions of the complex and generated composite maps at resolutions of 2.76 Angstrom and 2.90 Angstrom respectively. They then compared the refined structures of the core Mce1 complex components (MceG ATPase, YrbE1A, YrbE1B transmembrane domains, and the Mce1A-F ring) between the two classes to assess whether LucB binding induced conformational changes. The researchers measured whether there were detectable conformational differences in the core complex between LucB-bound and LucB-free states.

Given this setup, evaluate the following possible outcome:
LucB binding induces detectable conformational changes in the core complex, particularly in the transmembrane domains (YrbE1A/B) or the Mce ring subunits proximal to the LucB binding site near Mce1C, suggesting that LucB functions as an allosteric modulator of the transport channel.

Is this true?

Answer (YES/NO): NO